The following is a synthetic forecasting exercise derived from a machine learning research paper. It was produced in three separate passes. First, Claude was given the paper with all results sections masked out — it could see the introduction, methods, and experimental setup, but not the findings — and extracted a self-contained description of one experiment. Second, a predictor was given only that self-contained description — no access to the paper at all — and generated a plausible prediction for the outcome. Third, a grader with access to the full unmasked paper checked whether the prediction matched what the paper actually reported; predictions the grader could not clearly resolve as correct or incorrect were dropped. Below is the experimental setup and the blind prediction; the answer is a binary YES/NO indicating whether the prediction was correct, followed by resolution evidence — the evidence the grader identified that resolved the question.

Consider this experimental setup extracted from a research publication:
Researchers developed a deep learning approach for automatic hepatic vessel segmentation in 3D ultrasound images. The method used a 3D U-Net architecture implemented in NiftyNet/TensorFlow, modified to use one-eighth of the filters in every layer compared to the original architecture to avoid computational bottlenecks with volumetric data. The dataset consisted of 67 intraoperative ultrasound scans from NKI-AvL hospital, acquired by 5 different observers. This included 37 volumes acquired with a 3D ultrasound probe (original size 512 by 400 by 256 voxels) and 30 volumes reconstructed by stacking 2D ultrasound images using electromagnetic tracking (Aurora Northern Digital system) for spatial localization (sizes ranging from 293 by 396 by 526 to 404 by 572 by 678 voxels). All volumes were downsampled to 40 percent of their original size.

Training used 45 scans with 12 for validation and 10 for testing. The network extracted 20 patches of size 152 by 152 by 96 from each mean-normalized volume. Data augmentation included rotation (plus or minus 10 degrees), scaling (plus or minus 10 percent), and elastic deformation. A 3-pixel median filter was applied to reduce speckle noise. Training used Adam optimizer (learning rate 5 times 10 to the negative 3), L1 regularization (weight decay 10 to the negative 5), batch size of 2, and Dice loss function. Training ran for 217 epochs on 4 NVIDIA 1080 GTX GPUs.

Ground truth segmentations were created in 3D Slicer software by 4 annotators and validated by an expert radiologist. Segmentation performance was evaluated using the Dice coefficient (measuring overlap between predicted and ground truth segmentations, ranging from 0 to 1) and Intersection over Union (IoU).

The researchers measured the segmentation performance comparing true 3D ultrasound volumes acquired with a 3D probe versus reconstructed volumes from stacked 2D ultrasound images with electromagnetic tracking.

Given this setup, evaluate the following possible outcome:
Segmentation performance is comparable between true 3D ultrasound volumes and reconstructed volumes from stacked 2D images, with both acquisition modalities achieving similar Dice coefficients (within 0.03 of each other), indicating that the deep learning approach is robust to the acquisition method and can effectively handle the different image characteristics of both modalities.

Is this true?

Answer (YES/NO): NO